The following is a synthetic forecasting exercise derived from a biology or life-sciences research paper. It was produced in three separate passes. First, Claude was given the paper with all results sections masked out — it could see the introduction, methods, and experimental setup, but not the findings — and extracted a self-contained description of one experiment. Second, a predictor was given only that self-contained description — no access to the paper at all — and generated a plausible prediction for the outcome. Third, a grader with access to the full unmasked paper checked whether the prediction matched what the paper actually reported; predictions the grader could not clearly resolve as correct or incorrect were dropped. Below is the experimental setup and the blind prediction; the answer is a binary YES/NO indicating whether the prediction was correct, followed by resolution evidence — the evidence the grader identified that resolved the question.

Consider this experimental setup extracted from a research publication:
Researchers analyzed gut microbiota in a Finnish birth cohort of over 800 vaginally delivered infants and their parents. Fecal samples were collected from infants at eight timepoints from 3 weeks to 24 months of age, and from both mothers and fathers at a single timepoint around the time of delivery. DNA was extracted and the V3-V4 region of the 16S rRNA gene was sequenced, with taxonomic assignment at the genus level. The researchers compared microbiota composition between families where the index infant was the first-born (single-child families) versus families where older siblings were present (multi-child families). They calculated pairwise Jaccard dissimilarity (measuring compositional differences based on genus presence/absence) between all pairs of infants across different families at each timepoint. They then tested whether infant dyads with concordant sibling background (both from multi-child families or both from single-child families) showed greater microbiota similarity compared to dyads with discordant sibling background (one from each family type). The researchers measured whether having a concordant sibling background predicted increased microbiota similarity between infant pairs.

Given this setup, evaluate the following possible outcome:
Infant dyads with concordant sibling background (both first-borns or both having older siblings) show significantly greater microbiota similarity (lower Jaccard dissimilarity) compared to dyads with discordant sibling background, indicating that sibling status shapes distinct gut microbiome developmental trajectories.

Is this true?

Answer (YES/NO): NO